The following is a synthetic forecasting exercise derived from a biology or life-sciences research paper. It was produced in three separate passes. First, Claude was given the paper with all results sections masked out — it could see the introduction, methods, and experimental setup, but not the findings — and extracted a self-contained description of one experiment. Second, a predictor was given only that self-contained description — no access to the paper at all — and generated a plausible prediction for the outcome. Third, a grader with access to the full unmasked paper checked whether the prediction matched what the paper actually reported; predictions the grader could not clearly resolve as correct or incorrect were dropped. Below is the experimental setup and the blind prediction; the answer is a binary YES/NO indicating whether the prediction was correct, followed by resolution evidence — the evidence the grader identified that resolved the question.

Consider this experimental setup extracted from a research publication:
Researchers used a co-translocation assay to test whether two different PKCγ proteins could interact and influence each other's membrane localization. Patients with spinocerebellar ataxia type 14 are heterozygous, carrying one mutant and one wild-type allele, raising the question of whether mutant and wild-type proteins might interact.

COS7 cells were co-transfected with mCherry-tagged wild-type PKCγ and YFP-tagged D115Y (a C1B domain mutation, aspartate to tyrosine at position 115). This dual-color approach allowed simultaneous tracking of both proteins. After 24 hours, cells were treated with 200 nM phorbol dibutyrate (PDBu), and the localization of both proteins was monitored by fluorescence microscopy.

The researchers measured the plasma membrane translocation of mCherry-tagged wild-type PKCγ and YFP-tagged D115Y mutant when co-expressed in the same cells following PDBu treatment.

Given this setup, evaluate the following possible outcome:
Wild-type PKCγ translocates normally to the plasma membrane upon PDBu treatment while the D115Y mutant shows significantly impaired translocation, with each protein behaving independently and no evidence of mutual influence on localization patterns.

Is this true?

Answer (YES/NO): NO